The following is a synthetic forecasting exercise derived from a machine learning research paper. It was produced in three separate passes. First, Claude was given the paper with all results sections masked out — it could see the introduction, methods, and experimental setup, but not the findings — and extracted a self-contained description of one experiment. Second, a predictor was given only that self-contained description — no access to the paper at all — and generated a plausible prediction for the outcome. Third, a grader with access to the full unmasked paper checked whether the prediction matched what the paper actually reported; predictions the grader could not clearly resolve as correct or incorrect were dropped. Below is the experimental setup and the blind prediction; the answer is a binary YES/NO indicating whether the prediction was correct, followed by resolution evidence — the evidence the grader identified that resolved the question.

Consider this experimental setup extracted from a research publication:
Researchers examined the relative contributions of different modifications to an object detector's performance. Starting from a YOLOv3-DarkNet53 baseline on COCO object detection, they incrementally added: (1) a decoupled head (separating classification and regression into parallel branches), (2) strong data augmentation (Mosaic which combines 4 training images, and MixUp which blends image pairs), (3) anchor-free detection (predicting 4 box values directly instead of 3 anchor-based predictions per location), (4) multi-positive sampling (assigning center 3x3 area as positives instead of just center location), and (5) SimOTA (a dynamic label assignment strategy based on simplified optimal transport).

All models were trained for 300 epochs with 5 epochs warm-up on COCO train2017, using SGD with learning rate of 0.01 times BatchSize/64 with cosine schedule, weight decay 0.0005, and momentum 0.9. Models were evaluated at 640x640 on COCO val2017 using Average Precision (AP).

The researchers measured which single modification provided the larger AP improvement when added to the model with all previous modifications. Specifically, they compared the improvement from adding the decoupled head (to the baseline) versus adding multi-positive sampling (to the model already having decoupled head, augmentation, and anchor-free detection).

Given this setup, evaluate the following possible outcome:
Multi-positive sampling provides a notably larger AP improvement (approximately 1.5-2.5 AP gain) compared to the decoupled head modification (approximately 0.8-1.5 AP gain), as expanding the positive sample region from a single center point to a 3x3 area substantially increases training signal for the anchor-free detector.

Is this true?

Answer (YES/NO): YES